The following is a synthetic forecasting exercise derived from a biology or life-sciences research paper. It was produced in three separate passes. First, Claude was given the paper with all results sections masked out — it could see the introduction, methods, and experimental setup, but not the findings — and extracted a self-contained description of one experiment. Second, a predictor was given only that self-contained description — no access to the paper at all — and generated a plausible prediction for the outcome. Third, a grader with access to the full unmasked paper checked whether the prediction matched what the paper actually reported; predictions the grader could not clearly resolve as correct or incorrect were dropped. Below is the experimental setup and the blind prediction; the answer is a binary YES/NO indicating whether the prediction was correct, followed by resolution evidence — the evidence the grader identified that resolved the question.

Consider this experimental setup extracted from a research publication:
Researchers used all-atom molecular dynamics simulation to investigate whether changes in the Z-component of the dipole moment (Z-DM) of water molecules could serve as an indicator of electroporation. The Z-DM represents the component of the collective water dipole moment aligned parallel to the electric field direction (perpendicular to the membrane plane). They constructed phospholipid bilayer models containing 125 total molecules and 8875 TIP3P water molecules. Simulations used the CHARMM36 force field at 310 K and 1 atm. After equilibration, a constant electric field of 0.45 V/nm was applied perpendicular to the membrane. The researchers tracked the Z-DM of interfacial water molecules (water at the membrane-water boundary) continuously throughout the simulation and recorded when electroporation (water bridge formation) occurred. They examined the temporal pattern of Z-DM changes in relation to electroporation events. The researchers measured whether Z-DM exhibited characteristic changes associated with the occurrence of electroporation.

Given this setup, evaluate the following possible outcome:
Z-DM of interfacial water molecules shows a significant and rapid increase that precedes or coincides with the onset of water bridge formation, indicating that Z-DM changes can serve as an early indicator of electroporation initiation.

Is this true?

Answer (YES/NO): YES